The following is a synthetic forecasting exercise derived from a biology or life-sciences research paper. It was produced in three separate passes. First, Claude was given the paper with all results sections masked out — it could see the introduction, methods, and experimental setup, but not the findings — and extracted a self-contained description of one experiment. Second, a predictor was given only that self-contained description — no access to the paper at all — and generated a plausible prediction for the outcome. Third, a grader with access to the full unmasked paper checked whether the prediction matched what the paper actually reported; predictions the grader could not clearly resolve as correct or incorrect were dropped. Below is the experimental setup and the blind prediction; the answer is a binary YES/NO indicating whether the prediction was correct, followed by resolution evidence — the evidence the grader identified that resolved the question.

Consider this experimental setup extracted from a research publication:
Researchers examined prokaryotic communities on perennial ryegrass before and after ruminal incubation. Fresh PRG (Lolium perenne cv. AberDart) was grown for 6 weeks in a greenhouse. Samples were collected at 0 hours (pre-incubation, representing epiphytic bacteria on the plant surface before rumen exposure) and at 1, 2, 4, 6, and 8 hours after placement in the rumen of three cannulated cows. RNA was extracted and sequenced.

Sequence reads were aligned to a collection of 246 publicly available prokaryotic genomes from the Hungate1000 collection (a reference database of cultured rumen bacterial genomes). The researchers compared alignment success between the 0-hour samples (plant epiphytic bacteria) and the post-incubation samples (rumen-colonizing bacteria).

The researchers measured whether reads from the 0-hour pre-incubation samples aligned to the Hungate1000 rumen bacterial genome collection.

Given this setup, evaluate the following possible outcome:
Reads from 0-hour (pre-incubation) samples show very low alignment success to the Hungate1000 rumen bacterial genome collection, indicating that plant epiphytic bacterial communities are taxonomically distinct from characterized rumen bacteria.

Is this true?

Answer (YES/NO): YES